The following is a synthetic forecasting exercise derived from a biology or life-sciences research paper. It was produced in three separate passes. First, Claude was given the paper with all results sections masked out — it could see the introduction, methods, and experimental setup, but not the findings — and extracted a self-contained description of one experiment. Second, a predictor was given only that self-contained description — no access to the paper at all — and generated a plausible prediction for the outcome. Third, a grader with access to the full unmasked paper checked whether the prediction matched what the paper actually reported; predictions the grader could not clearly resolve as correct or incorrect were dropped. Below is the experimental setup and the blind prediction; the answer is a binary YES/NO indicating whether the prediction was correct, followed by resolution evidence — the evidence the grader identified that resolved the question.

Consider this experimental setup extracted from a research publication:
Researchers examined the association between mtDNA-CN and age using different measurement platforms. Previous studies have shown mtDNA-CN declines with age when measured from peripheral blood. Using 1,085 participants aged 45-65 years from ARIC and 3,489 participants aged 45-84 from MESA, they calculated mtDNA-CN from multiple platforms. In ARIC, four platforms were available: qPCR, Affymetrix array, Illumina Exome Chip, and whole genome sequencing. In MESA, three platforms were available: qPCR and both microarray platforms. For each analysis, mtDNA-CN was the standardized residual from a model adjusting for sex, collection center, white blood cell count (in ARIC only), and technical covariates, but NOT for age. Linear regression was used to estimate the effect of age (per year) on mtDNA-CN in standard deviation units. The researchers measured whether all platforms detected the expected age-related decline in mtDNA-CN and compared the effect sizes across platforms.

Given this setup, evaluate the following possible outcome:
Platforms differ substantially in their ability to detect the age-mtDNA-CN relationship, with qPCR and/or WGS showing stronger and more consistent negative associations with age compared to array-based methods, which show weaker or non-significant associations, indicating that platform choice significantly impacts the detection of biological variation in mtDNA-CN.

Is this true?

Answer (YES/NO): NO